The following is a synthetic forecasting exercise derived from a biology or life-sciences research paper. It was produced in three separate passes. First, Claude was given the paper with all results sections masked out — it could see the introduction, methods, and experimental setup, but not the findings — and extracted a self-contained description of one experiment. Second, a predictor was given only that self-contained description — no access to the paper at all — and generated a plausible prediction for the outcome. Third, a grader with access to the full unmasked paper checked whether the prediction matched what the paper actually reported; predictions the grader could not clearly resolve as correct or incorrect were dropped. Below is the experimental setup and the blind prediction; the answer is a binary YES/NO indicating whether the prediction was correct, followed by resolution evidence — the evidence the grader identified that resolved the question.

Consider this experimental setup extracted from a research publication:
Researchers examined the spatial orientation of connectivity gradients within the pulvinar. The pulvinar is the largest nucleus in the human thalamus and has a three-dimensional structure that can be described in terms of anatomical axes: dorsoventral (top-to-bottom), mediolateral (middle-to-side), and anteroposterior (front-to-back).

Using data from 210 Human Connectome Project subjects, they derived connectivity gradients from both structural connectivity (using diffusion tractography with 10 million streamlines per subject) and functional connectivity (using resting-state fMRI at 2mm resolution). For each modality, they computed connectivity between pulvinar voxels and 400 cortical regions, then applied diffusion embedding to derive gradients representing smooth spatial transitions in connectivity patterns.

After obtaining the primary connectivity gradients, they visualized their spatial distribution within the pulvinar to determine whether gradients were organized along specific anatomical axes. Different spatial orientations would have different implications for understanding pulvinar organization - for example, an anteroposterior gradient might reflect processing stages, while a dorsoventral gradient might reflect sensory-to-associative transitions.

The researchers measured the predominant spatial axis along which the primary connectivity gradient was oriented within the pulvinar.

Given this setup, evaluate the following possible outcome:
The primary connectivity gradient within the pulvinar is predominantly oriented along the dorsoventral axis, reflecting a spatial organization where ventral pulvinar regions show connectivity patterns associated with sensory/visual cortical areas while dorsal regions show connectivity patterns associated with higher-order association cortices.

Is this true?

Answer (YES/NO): YES